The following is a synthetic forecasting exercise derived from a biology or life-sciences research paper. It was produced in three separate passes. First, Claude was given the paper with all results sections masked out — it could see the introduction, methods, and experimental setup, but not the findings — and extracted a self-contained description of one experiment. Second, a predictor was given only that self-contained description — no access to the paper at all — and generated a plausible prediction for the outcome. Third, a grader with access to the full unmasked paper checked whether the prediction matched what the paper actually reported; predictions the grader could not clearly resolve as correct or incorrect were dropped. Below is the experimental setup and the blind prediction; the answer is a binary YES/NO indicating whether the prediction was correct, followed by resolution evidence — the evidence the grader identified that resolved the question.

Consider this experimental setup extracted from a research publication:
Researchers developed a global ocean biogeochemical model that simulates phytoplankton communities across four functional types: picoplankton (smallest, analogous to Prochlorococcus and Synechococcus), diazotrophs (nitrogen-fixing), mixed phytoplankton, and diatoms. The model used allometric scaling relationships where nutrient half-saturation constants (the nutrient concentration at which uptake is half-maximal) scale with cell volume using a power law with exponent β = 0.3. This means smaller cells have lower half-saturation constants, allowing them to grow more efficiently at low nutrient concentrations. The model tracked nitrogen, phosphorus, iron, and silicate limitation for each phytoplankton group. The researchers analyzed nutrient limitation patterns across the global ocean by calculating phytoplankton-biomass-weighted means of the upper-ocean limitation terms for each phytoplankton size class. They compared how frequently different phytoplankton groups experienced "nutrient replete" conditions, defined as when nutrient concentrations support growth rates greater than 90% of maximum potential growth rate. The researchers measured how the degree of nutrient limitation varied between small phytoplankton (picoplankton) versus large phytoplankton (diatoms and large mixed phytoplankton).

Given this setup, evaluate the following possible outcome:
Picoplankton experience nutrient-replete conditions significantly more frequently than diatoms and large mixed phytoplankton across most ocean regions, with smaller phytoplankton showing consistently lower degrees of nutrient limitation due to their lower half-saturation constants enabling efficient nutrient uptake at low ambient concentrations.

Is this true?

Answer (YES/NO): YES